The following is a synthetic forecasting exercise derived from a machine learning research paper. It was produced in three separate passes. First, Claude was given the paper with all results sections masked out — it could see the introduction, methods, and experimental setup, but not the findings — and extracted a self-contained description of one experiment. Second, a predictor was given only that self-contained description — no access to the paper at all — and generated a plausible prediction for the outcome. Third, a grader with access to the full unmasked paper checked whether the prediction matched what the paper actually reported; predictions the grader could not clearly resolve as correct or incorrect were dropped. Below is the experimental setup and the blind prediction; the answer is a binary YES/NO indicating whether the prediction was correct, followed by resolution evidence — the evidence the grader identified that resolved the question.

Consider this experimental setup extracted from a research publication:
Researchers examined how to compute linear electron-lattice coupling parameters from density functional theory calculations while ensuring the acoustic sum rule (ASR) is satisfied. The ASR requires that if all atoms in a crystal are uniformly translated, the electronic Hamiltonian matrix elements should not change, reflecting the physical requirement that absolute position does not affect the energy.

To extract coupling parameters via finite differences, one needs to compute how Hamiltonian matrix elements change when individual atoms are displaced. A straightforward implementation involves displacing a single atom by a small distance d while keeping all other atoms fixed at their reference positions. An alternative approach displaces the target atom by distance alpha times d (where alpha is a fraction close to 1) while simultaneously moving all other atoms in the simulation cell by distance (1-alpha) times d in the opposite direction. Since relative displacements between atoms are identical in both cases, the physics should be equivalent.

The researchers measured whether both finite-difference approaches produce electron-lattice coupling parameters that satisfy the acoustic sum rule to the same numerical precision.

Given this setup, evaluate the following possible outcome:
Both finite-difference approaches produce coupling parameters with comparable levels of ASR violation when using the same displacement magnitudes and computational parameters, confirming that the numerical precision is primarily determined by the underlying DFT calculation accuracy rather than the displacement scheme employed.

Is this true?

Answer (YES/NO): NO